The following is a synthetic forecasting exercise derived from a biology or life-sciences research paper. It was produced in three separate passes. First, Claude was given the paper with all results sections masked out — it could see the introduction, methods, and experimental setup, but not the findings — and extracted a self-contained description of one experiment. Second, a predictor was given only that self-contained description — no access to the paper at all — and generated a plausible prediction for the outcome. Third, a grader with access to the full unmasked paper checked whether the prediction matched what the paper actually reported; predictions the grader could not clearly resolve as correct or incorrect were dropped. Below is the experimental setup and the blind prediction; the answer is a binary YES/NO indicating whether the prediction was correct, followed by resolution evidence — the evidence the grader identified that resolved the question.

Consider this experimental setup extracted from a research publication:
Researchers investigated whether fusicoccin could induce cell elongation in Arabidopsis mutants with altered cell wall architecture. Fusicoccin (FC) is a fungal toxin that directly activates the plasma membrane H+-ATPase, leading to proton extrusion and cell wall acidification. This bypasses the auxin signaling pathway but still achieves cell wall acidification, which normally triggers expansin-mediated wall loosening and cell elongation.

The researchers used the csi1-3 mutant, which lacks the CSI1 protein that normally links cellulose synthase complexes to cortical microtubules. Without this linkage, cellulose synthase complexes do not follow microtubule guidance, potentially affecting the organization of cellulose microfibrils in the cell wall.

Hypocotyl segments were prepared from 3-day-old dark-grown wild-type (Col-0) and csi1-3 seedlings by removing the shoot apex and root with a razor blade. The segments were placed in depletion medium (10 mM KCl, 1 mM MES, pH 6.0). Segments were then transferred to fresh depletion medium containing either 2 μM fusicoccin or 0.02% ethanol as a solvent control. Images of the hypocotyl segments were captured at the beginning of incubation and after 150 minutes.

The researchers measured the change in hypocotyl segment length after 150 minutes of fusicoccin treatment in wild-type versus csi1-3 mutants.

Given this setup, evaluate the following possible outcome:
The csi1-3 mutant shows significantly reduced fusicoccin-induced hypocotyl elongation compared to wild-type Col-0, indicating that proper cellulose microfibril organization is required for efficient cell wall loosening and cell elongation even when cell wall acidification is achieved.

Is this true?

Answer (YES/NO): YES